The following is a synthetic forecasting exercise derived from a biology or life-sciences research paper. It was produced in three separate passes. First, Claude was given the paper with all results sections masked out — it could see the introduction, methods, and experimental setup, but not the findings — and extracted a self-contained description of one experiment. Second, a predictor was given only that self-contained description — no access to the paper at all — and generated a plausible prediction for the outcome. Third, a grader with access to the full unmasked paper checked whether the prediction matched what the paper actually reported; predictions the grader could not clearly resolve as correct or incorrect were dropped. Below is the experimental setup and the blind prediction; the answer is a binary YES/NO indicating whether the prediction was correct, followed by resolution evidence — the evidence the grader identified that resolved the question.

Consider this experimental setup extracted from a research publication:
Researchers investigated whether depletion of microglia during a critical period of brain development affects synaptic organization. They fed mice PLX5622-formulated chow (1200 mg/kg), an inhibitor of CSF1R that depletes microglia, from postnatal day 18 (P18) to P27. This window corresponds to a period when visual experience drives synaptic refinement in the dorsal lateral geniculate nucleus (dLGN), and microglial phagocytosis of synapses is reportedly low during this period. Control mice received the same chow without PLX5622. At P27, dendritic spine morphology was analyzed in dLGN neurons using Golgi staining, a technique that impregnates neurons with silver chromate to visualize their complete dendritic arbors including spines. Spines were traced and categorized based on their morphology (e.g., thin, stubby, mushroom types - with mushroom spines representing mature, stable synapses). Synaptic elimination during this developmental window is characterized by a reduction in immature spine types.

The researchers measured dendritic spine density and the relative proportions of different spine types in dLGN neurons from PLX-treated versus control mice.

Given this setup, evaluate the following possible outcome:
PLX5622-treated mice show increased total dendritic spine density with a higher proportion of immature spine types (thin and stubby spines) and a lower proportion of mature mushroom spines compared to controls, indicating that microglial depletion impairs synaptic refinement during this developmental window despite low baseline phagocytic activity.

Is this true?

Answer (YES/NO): NO